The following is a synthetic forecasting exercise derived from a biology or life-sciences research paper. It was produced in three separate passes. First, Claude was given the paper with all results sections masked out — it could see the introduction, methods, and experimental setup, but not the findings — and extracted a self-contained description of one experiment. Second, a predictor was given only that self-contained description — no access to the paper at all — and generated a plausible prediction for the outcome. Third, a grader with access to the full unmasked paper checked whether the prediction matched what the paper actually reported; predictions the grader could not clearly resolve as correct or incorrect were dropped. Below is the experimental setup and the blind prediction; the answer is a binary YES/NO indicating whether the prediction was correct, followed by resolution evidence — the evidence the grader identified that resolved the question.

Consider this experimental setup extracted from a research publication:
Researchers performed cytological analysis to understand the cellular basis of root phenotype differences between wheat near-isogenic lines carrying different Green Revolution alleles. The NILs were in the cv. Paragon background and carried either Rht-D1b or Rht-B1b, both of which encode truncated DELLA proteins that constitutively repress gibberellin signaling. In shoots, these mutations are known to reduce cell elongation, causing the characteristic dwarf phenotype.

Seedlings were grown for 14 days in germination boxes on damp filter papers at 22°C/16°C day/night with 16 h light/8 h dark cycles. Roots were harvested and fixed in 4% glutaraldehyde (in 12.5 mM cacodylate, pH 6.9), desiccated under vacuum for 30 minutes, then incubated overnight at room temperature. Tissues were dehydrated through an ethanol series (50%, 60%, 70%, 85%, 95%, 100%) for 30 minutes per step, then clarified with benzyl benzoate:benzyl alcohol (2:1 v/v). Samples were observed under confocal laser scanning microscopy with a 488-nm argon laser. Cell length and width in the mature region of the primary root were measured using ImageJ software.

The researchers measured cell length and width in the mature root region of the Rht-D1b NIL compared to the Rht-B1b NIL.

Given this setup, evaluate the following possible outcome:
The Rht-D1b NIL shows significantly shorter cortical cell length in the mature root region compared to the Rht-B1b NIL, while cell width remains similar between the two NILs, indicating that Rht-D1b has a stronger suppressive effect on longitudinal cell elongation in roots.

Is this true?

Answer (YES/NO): NO